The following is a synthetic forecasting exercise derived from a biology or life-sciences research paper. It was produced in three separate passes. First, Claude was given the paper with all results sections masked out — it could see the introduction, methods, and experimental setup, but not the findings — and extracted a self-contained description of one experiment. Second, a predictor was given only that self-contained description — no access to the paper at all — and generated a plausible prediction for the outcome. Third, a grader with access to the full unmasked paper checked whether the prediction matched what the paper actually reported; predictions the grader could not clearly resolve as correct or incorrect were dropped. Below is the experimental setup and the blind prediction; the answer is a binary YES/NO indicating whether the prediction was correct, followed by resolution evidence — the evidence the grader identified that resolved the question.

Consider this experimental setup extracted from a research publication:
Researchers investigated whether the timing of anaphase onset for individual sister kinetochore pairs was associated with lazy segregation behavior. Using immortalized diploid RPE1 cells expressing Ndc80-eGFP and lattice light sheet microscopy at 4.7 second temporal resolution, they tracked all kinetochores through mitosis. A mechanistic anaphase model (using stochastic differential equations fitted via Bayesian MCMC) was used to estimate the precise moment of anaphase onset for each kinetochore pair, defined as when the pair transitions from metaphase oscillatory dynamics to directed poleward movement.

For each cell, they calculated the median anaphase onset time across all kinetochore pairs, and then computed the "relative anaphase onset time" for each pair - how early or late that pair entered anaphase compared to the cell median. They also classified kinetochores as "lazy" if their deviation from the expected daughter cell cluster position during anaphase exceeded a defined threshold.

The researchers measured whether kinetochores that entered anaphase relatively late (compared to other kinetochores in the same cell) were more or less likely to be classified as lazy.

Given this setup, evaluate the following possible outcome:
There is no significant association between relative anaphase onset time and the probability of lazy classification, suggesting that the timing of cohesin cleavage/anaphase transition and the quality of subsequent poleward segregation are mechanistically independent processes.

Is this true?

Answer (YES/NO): NO